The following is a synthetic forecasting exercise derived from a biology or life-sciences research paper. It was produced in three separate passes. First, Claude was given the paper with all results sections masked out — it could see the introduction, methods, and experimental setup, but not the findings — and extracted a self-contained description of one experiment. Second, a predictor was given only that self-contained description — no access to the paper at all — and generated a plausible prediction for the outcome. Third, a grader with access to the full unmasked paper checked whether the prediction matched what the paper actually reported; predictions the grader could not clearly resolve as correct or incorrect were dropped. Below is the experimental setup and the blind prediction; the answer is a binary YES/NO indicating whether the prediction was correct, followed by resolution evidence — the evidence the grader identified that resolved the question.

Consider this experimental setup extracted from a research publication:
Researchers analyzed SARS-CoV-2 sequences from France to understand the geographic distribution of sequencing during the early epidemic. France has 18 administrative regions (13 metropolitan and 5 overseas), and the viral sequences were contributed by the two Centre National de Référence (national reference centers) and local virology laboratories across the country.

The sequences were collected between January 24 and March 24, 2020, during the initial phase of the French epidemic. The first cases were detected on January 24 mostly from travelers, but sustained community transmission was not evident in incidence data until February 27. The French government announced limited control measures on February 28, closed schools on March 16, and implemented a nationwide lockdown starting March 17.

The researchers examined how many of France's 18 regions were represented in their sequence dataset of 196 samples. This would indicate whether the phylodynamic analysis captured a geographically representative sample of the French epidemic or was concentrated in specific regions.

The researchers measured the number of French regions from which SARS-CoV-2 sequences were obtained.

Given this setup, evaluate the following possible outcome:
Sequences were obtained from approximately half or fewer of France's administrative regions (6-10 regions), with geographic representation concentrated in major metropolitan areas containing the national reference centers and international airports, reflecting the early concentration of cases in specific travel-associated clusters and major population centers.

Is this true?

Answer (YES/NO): YES